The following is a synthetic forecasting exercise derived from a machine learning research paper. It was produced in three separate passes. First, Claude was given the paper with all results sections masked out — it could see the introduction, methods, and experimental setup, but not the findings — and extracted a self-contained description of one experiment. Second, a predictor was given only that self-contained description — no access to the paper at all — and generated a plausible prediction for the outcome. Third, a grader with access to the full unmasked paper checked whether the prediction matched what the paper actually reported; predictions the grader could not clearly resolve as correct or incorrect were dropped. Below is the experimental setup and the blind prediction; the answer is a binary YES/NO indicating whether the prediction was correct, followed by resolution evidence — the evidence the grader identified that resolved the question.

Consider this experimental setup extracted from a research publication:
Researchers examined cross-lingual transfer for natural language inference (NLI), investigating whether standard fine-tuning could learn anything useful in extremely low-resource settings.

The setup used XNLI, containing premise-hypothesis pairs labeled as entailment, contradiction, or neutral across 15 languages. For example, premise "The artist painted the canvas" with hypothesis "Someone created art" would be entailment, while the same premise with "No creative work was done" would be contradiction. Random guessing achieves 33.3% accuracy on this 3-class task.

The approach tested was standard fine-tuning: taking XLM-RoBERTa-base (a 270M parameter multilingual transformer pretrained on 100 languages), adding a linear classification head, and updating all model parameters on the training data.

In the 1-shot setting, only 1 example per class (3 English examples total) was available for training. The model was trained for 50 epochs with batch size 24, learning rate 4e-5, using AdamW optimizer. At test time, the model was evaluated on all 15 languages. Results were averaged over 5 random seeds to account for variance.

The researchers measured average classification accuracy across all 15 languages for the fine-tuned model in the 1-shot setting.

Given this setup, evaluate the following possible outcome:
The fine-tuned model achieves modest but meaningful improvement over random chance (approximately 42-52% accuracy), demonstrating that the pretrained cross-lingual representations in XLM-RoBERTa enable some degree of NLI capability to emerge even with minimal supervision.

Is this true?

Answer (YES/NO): NO